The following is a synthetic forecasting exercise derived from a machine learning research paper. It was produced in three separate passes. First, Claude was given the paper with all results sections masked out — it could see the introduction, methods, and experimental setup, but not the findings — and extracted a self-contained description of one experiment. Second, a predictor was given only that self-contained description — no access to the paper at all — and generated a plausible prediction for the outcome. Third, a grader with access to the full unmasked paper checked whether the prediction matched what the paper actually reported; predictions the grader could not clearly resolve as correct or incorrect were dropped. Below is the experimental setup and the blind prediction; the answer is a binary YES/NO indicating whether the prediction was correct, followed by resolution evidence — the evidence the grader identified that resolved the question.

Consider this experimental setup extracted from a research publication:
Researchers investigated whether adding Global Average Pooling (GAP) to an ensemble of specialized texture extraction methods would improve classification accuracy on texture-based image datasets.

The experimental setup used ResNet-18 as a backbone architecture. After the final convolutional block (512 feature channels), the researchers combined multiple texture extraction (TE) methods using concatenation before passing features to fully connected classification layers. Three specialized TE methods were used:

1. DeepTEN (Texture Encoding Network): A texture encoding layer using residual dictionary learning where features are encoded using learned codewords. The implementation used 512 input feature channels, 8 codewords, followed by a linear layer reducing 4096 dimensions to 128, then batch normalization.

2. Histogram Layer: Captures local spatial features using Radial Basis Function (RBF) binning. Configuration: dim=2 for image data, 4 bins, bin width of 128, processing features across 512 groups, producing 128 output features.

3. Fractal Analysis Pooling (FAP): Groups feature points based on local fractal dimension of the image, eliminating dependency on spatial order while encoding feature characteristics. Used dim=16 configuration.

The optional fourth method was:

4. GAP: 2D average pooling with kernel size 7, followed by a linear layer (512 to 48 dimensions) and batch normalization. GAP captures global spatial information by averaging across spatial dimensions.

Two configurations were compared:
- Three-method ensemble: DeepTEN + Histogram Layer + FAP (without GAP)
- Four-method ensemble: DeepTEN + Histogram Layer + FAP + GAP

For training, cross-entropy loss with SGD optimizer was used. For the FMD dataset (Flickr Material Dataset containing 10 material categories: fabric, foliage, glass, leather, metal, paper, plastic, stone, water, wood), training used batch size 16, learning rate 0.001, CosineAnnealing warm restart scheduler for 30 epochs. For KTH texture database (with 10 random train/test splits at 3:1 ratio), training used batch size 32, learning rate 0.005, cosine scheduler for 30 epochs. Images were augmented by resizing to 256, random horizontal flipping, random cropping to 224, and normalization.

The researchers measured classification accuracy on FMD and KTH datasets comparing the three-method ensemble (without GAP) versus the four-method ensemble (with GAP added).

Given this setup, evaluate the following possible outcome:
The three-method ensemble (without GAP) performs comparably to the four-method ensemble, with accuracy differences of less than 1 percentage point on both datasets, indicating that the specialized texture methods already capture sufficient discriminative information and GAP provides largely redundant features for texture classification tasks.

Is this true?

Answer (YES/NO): NO